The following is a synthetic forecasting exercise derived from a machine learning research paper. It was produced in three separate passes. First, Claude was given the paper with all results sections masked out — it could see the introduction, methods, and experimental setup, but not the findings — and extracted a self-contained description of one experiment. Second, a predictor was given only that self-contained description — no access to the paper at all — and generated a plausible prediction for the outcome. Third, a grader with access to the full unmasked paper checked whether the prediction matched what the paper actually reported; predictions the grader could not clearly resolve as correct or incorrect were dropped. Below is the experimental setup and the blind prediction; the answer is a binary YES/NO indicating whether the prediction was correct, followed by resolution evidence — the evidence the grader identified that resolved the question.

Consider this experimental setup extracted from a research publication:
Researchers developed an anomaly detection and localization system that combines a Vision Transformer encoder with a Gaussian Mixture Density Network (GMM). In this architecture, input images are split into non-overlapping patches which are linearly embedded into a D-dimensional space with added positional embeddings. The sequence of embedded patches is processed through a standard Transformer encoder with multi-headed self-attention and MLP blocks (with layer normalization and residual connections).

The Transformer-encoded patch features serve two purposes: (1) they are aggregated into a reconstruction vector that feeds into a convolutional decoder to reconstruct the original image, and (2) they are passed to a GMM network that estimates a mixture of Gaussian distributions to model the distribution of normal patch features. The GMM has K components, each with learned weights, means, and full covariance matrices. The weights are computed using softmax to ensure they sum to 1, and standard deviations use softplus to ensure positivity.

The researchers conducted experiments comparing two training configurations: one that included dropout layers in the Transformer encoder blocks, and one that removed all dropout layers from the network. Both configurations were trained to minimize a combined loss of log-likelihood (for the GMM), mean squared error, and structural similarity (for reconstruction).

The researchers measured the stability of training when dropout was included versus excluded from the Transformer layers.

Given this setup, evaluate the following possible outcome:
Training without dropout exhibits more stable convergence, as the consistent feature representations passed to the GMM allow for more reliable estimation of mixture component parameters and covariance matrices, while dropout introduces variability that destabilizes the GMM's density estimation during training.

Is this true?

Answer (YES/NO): YES